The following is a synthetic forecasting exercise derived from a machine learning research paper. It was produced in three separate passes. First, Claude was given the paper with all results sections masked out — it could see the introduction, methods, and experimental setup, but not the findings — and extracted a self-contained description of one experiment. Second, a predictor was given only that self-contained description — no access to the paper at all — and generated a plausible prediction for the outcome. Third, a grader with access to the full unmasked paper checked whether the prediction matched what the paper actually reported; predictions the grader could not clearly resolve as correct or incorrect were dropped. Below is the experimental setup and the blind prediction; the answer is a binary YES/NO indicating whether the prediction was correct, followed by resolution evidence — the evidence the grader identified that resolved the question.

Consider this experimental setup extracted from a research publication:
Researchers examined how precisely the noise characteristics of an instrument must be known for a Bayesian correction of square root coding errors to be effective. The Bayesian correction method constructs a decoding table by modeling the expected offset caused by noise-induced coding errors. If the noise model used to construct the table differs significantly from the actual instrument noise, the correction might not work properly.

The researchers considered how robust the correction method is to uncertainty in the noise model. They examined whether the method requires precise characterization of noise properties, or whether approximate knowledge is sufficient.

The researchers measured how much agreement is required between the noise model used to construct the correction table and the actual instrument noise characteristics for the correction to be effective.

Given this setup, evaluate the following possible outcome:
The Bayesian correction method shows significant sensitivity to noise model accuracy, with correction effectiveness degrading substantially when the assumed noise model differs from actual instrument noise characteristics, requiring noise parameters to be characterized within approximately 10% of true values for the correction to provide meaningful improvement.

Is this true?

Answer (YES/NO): NO